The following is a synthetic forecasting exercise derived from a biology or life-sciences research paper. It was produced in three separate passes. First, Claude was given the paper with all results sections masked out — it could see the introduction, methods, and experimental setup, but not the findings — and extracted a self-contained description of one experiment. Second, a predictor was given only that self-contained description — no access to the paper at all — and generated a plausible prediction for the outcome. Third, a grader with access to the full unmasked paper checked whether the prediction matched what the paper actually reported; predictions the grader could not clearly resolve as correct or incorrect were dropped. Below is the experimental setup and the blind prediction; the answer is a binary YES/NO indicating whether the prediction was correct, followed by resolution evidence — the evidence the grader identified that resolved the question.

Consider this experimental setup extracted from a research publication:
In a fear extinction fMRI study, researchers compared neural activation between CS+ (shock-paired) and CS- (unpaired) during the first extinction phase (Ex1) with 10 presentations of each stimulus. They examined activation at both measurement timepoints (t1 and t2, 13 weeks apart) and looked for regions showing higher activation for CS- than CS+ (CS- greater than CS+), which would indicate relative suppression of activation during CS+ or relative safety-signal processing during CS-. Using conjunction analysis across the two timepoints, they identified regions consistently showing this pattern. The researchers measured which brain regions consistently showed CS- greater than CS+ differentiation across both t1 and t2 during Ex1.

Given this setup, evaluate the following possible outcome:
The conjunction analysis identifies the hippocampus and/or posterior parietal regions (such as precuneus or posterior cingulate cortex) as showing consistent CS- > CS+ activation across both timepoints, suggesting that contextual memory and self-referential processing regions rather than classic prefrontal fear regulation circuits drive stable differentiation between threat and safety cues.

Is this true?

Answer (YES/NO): NO